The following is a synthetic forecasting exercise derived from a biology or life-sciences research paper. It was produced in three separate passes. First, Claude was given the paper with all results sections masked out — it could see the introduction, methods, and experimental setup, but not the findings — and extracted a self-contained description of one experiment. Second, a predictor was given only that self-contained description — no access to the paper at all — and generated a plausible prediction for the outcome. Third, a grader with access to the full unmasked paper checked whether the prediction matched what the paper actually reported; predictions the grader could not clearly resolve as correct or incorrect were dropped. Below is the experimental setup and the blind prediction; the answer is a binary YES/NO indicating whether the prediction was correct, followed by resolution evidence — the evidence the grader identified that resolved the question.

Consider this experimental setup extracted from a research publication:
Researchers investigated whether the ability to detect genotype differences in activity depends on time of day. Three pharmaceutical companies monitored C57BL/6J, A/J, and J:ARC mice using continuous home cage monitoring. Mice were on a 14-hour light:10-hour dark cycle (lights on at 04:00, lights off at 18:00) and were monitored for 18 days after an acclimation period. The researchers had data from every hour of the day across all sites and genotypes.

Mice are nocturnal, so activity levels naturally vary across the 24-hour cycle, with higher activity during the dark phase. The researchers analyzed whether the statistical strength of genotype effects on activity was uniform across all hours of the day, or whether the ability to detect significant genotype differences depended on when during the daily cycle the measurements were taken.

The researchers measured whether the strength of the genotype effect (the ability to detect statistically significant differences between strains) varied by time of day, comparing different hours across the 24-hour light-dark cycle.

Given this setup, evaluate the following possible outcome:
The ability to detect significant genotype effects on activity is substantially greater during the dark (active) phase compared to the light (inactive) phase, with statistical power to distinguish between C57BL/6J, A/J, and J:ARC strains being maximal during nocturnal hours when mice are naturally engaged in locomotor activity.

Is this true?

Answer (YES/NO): NO